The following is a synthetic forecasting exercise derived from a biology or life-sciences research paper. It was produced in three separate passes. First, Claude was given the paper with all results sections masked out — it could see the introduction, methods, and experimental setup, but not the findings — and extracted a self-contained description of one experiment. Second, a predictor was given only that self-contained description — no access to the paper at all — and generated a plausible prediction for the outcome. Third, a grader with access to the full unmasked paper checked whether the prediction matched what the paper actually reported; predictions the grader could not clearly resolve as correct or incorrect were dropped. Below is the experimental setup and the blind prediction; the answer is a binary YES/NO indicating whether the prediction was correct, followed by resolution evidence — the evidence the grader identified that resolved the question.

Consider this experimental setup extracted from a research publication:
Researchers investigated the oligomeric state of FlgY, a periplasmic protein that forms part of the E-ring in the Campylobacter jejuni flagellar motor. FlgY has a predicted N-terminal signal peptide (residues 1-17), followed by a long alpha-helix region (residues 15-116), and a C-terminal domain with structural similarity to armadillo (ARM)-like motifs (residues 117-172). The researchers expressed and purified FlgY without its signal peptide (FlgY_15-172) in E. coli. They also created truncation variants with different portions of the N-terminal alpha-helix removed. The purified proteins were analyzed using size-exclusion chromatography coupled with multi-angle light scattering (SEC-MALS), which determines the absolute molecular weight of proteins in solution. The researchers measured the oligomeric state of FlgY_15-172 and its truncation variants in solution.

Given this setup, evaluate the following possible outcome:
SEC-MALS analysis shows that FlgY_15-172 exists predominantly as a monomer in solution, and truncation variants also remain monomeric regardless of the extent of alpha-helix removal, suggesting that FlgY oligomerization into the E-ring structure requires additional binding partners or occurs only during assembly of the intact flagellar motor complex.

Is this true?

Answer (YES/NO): NO